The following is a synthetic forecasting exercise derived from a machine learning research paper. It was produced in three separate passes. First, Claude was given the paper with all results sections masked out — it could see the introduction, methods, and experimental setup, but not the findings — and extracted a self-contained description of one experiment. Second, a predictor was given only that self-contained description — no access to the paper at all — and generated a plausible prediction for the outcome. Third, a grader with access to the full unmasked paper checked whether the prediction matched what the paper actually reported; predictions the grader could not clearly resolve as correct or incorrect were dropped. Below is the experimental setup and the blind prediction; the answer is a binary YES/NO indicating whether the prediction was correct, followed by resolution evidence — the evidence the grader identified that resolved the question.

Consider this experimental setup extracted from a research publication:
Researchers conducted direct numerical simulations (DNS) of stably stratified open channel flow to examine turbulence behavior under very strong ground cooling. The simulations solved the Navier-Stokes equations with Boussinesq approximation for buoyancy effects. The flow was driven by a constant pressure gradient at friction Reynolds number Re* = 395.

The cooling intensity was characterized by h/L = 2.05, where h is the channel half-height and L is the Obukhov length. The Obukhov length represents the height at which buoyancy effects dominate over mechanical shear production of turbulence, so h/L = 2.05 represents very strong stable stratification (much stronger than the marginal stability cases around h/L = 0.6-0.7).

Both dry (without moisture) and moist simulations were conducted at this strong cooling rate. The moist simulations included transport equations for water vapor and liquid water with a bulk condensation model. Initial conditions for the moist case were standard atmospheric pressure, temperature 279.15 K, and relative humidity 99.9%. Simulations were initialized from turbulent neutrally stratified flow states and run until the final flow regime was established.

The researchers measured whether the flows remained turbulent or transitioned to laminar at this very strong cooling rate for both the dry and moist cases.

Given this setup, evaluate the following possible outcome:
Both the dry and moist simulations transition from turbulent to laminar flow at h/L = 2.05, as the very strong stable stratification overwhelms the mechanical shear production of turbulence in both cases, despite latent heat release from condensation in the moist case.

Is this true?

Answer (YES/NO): YES